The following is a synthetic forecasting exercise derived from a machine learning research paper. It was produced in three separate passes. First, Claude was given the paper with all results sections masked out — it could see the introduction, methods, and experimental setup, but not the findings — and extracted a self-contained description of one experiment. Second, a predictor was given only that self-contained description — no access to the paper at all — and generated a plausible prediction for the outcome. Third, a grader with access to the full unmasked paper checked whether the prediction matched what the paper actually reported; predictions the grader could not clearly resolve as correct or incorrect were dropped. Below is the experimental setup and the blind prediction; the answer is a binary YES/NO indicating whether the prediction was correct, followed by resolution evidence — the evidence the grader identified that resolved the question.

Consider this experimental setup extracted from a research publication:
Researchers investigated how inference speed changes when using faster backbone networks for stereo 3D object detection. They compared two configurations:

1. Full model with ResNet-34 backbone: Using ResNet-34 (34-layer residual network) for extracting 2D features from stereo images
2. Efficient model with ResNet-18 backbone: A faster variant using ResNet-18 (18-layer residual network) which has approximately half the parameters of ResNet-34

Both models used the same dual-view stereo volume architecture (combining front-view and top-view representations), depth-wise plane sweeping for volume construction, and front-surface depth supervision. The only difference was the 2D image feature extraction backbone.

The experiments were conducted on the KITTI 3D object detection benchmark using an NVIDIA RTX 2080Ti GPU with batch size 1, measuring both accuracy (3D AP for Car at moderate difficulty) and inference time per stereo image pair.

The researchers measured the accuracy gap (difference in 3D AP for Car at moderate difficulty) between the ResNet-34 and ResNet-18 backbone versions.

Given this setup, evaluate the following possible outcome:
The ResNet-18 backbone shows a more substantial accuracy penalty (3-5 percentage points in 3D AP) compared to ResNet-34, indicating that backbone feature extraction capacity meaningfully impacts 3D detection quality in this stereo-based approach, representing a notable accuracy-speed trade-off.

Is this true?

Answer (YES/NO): NO